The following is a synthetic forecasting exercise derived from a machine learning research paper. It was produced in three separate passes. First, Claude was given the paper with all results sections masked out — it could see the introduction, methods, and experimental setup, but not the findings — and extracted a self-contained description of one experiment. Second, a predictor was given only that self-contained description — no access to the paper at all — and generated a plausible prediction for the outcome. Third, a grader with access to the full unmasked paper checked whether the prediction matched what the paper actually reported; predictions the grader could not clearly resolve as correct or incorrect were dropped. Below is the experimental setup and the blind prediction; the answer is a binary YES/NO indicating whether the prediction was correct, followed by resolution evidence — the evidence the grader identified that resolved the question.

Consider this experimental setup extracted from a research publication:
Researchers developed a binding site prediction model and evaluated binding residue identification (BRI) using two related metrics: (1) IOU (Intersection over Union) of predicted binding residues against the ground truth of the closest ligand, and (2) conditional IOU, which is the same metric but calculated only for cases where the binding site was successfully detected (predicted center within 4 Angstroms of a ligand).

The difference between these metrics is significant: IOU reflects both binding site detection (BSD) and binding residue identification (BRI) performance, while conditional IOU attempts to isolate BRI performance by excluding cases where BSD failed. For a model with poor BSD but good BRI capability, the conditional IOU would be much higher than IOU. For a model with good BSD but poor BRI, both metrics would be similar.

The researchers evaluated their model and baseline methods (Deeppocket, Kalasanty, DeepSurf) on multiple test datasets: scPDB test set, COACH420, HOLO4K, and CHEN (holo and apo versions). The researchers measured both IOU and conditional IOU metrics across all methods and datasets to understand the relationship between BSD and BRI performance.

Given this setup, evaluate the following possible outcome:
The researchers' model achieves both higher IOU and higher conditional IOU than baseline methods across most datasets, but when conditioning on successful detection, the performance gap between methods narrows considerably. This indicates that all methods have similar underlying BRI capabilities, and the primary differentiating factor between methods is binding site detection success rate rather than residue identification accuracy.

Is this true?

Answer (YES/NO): NO